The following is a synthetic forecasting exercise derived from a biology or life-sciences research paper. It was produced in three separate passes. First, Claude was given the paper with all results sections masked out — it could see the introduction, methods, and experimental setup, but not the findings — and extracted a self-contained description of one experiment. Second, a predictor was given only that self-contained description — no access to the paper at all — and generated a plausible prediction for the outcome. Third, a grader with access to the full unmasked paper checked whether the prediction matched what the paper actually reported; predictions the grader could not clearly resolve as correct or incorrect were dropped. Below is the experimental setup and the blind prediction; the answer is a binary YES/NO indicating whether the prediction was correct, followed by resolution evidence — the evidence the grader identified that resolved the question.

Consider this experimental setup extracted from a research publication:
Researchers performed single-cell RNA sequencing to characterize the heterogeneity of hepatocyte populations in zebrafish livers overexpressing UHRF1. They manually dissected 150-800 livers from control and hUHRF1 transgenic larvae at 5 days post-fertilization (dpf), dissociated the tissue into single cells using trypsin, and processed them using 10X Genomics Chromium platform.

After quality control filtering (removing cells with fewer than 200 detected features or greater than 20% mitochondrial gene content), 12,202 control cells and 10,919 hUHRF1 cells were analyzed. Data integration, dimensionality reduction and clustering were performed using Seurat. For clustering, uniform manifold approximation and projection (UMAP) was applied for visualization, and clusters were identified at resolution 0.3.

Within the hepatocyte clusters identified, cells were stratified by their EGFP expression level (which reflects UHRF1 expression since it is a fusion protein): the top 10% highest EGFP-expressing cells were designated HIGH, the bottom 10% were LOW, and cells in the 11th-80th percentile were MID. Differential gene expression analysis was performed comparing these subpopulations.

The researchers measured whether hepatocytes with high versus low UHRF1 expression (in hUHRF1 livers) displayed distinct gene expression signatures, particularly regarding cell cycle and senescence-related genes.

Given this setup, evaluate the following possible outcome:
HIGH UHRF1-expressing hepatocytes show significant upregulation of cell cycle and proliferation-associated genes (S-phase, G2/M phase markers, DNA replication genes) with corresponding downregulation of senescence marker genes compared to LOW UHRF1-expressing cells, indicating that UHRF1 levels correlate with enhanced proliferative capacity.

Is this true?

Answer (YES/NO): NO